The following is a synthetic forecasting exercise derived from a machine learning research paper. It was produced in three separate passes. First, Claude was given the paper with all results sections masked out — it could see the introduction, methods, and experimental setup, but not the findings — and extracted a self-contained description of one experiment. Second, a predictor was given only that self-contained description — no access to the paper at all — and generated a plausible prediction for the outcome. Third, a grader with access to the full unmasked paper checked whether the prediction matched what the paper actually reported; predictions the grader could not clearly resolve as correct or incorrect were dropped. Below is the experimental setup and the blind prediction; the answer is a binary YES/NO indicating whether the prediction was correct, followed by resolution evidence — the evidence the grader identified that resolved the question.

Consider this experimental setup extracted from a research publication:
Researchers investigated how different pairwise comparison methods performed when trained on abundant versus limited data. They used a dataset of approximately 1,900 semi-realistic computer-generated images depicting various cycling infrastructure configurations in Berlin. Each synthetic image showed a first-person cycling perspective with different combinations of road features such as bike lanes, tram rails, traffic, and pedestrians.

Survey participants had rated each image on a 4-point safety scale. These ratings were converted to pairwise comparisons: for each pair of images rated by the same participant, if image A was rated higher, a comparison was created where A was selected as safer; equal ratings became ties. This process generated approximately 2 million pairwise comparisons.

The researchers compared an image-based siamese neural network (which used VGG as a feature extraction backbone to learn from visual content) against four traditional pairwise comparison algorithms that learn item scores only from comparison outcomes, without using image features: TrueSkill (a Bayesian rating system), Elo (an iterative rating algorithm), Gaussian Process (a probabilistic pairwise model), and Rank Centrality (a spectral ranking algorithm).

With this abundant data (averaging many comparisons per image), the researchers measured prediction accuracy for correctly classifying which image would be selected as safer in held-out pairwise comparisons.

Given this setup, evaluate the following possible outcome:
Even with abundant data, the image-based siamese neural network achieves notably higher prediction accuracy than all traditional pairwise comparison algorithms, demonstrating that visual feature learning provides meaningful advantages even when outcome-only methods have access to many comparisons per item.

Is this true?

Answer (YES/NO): NO